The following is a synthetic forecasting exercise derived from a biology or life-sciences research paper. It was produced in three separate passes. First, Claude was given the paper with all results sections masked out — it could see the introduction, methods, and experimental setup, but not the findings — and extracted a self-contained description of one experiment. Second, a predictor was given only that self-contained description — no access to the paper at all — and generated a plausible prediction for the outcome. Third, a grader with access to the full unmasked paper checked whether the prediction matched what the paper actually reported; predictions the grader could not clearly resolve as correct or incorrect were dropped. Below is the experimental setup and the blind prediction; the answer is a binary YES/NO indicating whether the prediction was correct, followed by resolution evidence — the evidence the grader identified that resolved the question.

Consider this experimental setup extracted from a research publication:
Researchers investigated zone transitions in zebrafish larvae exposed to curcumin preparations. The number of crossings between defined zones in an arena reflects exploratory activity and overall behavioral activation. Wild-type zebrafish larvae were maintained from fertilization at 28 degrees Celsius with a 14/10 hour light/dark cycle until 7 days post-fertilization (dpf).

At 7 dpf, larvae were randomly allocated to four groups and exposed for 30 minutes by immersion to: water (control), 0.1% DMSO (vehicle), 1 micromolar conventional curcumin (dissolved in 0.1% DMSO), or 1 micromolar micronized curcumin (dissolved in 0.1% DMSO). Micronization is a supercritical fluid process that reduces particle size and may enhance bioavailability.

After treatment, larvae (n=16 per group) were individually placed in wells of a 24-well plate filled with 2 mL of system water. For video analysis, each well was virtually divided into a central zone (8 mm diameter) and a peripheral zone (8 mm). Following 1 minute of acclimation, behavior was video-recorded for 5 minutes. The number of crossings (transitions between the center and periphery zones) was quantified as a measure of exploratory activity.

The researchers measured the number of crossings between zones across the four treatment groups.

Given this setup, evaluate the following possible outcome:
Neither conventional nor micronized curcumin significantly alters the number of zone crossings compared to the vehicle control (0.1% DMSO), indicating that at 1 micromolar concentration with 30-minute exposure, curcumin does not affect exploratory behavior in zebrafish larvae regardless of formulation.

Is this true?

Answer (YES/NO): YES